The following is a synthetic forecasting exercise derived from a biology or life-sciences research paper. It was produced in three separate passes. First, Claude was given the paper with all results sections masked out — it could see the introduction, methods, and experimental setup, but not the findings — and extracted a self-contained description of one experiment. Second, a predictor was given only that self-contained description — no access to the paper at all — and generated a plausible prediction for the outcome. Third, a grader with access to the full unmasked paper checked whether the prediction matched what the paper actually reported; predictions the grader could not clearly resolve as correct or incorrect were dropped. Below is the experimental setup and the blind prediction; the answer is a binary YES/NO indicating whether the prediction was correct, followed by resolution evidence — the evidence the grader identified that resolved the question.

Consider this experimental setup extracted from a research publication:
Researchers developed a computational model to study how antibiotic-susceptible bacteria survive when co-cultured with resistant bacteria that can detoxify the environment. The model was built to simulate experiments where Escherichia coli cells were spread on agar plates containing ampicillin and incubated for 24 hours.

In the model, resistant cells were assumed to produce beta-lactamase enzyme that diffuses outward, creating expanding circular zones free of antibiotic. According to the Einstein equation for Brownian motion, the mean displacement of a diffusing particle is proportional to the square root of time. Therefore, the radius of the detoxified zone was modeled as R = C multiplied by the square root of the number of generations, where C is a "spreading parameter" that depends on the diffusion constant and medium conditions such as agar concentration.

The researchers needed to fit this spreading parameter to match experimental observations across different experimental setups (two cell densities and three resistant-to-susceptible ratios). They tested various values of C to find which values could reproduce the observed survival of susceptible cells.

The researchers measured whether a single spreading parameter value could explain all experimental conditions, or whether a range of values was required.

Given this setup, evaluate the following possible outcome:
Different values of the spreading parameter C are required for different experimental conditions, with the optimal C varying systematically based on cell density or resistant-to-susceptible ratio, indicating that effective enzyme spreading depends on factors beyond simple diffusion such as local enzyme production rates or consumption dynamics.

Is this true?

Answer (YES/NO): NO